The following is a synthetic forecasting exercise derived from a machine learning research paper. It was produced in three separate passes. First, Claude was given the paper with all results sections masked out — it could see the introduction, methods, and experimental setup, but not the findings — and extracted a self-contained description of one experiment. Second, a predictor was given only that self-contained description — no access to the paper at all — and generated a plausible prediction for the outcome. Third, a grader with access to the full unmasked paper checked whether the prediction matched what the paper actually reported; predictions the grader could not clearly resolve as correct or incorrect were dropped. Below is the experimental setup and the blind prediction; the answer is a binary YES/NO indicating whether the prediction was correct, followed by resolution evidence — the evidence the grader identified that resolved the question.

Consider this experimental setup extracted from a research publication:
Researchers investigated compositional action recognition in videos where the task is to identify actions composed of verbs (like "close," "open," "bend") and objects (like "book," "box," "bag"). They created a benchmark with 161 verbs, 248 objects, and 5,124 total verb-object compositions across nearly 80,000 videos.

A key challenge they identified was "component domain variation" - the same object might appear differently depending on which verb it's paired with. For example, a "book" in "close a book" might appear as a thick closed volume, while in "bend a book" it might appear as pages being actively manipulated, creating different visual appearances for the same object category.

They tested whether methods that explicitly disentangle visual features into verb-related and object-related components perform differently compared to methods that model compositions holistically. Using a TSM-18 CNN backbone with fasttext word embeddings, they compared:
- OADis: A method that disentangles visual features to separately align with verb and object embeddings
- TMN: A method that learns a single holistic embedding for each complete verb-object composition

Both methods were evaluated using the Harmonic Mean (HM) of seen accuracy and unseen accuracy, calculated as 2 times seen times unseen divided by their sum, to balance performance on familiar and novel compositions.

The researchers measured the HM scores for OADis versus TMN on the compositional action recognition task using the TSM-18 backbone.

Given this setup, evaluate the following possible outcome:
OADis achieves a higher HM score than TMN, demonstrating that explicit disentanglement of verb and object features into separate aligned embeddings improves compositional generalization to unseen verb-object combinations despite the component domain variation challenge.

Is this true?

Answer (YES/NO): YES